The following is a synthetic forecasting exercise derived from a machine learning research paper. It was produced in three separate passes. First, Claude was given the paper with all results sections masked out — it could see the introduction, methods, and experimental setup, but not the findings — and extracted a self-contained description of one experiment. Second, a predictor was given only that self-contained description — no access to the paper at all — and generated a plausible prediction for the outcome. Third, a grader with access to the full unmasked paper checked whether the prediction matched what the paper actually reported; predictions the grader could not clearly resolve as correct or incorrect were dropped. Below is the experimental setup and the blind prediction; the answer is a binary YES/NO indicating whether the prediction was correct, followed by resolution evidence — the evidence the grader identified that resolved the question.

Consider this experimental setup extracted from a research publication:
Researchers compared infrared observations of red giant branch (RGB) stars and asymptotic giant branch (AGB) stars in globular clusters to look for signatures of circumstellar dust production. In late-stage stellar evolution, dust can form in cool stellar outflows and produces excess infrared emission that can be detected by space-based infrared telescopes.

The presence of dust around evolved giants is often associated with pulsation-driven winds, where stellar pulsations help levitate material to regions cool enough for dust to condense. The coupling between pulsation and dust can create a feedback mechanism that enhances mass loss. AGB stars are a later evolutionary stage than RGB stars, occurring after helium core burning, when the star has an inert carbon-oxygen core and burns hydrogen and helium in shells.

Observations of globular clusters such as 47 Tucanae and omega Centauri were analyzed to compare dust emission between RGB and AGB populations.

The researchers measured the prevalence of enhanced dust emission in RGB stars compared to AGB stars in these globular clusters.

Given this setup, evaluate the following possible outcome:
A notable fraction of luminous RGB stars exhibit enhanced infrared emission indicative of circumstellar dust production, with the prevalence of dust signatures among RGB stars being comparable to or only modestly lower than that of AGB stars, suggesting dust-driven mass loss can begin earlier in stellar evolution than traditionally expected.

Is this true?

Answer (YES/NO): NO